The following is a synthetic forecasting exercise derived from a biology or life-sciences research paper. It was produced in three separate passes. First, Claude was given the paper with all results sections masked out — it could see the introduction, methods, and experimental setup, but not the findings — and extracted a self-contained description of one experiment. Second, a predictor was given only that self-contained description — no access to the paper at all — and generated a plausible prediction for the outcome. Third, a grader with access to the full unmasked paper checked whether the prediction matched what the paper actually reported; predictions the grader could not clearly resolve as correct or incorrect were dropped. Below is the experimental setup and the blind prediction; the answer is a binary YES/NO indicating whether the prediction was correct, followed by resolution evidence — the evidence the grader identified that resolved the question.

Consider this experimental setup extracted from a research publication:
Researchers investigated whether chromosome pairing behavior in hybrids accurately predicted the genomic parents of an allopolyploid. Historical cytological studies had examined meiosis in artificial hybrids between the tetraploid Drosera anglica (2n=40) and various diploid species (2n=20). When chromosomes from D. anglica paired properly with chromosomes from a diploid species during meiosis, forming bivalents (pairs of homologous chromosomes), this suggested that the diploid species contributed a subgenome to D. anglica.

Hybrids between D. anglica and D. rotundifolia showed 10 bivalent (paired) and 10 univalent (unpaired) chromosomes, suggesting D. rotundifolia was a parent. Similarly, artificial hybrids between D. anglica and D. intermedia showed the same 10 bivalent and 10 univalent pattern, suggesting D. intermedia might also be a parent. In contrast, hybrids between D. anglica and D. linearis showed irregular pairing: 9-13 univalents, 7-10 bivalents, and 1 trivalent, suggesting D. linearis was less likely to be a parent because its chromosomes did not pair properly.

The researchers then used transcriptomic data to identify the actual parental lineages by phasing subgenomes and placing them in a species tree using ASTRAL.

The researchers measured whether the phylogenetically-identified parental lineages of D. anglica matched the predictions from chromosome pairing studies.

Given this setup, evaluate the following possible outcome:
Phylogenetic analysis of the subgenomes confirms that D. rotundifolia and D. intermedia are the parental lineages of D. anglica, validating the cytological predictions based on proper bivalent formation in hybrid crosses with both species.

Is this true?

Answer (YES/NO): NO